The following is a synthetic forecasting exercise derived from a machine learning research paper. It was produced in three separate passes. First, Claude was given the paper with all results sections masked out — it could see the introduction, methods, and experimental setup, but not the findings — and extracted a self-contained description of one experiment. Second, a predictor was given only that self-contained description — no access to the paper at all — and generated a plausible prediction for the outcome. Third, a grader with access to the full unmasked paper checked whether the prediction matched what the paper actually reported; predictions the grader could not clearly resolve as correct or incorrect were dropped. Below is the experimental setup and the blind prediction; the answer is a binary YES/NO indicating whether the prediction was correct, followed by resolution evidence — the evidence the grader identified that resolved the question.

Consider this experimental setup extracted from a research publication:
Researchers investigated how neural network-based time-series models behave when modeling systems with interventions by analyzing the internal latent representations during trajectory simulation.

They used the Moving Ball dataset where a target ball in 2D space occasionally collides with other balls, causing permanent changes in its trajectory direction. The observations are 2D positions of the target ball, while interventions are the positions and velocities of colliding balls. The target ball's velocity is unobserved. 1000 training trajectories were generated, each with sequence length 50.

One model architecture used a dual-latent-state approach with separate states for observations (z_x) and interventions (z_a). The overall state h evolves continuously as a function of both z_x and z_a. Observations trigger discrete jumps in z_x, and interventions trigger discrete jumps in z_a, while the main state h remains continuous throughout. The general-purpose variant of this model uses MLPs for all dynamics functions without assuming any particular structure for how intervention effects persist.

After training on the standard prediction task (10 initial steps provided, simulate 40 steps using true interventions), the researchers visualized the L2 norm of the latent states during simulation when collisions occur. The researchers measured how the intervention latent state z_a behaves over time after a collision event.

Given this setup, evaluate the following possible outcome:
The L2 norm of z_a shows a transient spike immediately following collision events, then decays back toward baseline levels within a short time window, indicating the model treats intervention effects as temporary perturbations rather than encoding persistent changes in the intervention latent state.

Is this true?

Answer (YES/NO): NO